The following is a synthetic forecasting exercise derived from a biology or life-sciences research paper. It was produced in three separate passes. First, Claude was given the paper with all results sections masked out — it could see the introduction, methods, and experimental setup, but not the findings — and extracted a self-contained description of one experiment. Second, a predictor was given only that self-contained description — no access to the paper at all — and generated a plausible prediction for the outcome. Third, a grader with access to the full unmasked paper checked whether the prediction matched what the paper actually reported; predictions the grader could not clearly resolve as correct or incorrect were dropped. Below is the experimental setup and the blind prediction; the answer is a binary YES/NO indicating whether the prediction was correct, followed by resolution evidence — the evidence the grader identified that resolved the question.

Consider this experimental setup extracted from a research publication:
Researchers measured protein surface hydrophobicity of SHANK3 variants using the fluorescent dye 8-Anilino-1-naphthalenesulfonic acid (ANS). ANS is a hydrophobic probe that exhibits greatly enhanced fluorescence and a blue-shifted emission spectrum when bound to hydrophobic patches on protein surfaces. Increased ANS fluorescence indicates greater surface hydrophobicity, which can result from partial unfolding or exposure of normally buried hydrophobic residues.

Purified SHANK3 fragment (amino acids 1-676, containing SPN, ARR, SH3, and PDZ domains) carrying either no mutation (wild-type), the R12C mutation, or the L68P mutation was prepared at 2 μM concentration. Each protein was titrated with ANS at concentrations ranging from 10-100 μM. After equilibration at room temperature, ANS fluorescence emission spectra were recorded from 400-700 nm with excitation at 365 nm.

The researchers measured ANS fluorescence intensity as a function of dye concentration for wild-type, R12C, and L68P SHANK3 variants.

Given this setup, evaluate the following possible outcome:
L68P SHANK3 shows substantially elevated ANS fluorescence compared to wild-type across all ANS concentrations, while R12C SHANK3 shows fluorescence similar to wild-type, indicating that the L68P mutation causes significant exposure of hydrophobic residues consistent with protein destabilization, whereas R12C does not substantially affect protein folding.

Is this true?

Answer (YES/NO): YES